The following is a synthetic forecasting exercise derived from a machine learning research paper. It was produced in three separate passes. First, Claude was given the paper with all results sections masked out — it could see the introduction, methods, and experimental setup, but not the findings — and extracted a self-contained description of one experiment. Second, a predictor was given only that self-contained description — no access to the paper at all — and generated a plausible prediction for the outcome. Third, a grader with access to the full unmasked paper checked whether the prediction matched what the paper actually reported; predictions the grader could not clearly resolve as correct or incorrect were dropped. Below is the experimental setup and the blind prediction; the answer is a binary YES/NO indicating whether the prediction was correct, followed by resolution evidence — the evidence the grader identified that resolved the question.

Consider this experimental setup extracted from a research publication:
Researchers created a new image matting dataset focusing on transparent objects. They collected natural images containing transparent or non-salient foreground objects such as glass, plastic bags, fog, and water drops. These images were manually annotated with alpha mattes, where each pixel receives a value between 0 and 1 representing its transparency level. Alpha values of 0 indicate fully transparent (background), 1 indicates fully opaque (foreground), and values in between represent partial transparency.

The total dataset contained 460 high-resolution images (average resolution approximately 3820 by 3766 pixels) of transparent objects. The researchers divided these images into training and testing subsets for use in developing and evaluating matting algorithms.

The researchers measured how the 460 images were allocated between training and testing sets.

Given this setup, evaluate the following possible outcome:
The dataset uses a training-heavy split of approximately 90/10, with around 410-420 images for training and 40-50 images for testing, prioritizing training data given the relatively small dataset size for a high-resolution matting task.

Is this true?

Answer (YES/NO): YES